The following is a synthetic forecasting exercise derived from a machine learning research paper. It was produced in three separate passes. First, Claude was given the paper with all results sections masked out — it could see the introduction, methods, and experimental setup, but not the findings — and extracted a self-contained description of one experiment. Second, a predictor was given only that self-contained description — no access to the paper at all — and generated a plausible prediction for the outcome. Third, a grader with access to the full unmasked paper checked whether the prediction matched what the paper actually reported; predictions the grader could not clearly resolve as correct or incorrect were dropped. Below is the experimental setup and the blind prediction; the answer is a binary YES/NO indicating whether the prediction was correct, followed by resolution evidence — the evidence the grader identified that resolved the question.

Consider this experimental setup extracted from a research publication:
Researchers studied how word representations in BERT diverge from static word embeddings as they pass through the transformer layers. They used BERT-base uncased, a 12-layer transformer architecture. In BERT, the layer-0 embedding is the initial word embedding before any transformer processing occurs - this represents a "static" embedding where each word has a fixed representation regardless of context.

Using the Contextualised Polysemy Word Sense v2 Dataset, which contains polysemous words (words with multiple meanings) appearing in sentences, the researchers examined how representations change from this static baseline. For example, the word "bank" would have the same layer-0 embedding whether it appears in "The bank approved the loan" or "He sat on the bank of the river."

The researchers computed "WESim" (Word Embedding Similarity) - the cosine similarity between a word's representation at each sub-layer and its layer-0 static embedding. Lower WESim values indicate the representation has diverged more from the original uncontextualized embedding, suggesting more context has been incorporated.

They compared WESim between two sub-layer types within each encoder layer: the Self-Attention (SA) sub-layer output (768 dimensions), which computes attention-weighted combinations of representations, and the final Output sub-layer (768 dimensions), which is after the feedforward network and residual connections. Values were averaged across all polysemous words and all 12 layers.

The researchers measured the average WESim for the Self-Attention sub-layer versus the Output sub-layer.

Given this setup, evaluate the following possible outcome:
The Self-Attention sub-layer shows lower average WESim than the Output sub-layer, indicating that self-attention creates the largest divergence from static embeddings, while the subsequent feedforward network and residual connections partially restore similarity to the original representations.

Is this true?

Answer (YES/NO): YES